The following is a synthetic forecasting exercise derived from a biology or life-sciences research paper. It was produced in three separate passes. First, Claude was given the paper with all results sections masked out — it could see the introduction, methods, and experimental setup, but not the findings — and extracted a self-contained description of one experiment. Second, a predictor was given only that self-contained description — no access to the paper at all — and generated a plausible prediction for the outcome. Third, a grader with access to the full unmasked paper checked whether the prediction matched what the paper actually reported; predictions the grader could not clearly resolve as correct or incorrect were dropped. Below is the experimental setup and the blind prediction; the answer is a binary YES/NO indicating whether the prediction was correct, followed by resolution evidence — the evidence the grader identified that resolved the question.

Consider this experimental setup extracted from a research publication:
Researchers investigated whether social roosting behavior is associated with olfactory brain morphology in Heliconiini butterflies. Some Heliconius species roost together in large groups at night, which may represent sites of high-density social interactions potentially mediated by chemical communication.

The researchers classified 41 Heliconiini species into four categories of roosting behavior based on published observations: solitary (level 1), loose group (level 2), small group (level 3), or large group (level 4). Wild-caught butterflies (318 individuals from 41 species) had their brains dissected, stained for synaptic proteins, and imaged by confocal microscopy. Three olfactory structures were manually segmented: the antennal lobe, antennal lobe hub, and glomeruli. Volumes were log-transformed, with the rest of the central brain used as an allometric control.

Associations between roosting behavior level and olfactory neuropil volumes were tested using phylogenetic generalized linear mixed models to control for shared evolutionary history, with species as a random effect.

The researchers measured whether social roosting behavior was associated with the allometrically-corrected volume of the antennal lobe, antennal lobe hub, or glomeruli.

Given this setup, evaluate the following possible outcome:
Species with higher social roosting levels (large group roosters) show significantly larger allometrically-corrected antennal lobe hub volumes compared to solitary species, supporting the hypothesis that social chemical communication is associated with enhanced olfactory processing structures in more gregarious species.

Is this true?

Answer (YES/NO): NO